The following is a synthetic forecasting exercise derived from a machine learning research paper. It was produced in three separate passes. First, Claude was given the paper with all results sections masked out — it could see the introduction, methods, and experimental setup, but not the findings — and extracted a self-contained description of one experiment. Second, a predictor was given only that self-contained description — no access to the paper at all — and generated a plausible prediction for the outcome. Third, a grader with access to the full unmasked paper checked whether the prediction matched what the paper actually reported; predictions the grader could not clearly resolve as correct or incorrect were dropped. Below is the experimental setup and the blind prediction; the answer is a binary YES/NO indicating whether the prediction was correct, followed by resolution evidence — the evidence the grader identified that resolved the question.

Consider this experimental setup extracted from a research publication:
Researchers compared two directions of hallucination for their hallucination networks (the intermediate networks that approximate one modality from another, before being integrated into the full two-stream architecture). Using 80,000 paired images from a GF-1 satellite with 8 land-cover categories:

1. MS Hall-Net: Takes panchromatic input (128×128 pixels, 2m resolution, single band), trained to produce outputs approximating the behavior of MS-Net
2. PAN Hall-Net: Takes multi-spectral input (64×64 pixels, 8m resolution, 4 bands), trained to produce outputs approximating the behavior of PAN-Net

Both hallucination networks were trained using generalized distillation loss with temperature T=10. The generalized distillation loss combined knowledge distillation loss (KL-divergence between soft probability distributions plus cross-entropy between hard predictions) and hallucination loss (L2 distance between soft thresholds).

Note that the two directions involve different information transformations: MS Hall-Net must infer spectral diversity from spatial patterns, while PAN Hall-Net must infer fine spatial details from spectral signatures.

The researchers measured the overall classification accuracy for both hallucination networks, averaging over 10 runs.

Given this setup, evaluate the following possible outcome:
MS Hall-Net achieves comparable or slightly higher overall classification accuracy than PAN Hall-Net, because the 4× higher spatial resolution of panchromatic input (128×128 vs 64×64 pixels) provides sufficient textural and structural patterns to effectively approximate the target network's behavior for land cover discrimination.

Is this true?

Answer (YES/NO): NO